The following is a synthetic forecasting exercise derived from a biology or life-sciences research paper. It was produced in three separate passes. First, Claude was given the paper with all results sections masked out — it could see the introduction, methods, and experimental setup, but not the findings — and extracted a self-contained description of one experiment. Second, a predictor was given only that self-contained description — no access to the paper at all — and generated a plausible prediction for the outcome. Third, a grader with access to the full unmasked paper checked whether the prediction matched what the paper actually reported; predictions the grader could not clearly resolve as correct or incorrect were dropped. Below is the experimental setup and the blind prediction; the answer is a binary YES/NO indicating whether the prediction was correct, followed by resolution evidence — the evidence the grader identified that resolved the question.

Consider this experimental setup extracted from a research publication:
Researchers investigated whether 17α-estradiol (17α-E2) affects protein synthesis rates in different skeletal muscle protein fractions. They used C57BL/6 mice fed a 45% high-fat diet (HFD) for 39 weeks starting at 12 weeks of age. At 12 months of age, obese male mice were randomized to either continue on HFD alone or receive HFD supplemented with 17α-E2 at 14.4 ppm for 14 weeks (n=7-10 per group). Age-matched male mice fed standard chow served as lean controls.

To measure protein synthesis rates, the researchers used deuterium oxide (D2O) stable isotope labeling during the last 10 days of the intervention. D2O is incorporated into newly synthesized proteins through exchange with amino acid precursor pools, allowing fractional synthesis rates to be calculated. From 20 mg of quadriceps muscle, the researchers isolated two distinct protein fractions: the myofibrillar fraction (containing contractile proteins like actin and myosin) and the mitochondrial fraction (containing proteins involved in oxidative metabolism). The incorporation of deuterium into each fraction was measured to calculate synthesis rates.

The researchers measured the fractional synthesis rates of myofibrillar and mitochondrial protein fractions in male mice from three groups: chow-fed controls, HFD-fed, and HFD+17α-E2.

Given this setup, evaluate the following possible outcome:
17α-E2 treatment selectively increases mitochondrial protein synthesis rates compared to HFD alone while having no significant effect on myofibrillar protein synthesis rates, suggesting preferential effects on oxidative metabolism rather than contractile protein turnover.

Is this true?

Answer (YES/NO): NO